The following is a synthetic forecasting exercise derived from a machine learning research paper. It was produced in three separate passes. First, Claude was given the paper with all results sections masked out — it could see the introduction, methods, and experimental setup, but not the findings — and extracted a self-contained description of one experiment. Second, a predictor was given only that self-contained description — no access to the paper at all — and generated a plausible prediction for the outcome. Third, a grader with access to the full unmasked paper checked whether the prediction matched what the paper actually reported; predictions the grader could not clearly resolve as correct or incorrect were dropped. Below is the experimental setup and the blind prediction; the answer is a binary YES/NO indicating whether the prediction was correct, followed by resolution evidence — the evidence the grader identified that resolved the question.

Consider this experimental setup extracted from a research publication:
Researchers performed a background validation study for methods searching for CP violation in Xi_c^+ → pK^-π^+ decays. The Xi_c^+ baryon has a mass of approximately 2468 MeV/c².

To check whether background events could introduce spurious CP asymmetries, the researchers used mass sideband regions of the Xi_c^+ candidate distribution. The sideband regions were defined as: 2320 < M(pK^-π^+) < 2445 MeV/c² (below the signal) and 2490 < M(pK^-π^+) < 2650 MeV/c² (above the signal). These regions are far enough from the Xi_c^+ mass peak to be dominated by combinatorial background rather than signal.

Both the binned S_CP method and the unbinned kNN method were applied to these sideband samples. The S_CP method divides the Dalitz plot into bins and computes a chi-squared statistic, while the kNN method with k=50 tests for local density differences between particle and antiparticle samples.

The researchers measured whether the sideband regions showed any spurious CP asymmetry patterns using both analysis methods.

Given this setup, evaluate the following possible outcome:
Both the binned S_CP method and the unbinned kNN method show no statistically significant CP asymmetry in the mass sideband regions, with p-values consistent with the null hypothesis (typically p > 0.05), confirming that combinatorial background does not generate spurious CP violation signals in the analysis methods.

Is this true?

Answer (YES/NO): YES